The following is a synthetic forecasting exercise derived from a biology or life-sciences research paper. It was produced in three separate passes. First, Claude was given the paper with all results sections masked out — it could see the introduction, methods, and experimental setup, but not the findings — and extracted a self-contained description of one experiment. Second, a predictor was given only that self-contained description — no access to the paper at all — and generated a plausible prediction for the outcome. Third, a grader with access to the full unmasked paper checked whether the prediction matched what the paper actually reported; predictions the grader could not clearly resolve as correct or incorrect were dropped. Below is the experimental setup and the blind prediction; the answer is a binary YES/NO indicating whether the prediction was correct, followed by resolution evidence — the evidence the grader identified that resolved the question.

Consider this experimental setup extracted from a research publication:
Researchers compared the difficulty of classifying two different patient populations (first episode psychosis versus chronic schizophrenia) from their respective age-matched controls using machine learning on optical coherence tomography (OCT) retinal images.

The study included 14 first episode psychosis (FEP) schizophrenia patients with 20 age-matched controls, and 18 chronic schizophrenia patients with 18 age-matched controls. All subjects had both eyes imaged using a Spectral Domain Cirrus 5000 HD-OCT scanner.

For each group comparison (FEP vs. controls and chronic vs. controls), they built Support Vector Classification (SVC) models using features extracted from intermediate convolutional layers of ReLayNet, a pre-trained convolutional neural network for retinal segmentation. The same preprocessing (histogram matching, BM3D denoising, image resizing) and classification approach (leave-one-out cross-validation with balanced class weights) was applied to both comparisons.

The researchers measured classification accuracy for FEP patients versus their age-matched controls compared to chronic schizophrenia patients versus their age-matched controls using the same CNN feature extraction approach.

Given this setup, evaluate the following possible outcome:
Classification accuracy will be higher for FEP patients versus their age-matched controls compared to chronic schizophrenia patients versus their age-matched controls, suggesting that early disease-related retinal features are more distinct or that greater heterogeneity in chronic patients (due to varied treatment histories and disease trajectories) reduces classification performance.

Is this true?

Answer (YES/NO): NO